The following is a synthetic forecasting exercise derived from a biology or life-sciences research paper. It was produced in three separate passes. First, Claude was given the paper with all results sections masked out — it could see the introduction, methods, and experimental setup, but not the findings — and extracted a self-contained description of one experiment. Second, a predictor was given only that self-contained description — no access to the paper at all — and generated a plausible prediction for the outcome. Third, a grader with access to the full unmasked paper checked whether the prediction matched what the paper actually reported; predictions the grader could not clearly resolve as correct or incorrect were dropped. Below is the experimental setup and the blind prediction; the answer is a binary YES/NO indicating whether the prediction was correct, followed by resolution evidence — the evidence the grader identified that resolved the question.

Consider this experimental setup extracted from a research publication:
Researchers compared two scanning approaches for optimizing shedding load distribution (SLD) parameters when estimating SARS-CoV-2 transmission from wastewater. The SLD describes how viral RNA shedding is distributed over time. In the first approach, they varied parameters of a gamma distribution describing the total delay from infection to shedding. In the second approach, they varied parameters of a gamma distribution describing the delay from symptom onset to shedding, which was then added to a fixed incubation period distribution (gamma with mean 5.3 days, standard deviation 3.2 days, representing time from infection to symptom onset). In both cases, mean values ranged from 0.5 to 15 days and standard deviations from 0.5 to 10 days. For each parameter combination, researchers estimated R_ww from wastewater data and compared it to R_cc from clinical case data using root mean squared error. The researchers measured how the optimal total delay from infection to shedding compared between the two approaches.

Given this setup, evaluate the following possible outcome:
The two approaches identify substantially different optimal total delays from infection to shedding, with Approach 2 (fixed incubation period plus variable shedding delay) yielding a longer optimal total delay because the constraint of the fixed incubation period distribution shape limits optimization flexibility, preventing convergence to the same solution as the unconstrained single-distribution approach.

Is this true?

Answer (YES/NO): NO